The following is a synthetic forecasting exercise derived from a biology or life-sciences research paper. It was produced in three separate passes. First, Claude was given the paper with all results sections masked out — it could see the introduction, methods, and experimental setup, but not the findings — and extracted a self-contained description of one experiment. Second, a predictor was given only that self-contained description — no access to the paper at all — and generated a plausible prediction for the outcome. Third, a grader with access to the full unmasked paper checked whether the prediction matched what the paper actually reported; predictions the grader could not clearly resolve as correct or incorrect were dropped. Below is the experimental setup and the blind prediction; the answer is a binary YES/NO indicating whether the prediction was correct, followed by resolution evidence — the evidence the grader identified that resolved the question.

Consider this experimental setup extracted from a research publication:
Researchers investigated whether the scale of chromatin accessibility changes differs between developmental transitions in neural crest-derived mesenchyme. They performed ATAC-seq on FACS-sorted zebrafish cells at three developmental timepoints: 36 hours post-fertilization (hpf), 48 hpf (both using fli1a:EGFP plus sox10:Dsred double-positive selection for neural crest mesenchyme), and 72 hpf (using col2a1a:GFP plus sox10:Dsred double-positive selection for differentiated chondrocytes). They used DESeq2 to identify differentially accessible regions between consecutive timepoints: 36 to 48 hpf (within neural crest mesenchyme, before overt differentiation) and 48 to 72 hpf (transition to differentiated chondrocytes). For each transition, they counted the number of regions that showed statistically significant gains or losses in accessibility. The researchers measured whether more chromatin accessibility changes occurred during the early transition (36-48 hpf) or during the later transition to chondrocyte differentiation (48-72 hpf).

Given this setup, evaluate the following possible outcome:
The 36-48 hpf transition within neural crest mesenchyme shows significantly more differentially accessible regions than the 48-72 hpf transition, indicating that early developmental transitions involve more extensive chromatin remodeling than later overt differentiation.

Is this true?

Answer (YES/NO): NO